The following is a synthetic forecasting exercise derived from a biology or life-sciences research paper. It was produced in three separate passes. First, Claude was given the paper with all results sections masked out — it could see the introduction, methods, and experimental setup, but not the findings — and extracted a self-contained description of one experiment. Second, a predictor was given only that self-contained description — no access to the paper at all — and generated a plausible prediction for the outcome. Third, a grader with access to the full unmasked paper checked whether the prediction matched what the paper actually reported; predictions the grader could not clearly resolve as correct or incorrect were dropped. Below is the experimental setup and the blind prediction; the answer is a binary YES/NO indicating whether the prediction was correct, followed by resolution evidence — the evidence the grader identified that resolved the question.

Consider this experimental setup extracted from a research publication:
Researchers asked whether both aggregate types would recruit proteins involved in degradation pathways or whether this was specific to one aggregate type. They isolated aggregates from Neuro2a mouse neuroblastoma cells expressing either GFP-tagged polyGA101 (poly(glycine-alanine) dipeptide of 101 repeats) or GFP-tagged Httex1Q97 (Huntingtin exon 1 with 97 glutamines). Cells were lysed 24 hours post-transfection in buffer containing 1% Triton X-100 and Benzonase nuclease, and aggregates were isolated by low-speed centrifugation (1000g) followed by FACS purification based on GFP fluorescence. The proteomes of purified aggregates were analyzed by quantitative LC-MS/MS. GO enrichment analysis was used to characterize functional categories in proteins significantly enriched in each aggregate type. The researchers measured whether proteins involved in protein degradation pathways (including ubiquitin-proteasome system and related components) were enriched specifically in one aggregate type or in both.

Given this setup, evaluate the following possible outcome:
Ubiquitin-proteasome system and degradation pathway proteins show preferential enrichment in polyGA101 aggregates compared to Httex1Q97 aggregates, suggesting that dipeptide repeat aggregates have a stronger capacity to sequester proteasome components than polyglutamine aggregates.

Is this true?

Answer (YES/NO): NO